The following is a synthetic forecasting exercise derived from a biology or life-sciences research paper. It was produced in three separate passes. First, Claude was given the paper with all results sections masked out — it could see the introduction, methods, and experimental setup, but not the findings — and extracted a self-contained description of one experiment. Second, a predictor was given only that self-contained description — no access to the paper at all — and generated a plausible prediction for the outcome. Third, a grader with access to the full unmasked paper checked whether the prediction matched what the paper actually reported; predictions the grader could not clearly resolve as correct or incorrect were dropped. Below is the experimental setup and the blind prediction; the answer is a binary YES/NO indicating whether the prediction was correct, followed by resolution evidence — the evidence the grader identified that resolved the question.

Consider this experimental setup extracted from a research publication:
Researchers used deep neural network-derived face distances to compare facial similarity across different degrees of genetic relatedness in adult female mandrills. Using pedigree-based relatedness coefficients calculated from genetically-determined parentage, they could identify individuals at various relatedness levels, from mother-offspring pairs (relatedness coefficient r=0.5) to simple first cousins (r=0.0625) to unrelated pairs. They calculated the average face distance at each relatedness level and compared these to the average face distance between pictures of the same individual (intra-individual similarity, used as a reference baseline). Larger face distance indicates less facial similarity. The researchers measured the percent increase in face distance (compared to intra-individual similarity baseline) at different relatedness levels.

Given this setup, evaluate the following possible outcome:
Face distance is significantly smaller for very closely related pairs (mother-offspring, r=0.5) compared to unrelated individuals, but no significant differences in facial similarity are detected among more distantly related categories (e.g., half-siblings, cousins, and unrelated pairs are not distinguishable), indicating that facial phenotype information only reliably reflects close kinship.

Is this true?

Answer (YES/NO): NO